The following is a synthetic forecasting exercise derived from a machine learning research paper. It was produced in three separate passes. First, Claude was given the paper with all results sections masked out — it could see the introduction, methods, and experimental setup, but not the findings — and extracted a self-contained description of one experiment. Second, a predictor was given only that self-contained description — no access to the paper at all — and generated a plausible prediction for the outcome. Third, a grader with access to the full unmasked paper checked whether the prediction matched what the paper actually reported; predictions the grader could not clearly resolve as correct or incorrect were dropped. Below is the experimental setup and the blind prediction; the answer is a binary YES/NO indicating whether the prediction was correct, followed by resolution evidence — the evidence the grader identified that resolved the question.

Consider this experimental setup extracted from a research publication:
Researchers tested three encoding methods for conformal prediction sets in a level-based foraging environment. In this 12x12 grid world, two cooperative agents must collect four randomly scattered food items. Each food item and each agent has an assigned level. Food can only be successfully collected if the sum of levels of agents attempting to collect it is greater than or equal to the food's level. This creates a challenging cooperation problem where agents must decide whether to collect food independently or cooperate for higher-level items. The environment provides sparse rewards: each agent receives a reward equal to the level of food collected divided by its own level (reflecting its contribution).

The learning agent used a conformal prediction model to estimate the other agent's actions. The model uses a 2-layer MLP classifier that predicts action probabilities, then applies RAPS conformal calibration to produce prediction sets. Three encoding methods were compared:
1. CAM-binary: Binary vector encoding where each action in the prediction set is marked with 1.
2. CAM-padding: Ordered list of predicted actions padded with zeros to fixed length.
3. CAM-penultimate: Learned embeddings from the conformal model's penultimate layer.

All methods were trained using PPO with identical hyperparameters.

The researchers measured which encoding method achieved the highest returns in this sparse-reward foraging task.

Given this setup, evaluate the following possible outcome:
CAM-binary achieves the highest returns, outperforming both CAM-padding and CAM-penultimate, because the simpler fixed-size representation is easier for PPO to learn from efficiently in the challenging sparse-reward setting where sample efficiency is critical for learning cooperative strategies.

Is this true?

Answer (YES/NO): YES